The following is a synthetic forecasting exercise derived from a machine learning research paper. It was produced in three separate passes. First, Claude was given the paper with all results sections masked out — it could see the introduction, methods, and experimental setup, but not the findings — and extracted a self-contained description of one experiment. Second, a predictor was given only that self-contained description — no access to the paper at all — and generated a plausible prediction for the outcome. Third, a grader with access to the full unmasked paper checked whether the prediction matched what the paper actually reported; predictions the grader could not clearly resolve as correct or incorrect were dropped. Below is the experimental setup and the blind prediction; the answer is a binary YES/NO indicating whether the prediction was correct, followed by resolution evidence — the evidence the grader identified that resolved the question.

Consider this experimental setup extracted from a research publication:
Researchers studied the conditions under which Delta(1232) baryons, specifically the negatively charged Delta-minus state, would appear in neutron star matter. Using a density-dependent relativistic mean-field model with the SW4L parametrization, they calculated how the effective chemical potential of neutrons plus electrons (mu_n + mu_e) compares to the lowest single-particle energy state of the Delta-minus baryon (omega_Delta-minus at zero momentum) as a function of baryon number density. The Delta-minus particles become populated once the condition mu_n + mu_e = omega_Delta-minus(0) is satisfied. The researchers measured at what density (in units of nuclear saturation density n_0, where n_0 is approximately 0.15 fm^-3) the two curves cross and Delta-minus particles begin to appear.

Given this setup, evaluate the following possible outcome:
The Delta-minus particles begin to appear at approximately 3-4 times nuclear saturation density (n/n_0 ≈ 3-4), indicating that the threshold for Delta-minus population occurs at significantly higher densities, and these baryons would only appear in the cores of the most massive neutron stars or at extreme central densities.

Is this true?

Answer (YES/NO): NO